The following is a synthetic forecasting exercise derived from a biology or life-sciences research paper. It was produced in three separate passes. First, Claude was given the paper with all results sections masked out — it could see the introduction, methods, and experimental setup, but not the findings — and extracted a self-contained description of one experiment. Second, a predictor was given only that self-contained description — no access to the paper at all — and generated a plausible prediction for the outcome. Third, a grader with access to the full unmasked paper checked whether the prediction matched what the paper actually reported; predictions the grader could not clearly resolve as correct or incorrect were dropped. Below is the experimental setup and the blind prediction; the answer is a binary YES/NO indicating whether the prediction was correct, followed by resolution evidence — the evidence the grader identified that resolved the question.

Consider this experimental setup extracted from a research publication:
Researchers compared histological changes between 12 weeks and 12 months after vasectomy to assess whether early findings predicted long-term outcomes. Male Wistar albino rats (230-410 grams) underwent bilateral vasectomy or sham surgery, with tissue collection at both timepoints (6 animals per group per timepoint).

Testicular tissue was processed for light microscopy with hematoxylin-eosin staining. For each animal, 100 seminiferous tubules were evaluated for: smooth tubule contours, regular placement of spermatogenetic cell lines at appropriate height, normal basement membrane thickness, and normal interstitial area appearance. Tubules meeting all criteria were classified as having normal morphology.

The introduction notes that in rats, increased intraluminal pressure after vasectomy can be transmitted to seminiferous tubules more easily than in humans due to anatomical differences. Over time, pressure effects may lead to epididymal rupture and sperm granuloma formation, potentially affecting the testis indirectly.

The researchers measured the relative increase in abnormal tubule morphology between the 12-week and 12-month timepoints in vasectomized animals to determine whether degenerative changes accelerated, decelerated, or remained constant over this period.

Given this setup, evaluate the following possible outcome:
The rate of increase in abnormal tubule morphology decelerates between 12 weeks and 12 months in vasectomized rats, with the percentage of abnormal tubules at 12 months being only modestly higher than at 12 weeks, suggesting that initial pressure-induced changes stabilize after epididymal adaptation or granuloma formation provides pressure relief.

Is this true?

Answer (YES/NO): NO